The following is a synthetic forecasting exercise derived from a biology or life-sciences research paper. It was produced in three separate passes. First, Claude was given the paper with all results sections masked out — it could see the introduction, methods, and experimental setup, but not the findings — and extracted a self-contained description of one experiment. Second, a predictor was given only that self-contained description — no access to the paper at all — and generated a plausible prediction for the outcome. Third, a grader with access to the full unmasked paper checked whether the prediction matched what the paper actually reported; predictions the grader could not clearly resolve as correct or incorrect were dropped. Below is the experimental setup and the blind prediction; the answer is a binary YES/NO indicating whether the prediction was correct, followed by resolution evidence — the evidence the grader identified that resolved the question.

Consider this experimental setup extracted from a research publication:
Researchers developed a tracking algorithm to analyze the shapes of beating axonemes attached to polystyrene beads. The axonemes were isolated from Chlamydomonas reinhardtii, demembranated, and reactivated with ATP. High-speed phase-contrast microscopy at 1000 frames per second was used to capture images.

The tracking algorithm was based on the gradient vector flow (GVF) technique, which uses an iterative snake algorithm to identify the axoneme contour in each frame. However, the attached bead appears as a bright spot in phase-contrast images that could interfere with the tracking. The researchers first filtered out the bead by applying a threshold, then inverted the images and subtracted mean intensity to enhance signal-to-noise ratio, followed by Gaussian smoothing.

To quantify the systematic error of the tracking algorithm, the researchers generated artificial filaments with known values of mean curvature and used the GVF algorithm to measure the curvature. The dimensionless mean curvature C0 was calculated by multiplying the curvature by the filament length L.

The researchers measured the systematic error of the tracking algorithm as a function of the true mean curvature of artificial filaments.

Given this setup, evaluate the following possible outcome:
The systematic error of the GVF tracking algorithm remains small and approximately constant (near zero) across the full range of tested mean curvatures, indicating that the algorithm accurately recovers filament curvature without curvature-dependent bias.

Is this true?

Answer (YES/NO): NO